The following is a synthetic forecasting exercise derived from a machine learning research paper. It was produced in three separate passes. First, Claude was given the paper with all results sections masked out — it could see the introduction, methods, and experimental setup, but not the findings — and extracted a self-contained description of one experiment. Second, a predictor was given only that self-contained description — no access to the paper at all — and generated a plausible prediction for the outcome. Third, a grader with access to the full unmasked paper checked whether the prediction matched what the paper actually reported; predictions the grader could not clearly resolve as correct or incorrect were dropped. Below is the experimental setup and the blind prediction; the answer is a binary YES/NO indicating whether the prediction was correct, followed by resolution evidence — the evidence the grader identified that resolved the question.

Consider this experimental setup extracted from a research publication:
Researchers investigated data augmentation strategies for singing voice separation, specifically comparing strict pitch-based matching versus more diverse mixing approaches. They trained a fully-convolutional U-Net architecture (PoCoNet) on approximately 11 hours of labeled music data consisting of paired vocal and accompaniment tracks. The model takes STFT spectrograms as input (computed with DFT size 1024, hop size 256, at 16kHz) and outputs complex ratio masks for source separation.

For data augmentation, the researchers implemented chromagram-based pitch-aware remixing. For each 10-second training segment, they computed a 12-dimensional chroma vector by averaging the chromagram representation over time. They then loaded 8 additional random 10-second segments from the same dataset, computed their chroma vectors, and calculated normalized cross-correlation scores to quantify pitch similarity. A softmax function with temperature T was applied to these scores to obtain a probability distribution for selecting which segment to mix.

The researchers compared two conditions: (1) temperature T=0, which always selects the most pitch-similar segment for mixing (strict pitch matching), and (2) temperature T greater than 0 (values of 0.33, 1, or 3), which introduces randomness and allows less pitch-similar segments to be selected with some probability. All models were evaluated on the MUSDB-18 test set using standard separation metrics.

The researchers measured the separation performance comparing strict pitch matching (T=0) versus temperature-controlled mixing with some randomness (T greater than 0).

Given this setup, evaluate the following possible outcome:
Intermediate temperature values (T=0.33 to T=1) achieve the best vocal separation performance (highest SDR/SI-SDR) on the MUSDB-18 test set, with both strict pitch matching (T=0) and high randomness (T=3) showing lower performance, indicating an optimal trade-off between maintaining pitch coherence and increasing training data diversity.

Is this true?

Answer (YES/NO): NO